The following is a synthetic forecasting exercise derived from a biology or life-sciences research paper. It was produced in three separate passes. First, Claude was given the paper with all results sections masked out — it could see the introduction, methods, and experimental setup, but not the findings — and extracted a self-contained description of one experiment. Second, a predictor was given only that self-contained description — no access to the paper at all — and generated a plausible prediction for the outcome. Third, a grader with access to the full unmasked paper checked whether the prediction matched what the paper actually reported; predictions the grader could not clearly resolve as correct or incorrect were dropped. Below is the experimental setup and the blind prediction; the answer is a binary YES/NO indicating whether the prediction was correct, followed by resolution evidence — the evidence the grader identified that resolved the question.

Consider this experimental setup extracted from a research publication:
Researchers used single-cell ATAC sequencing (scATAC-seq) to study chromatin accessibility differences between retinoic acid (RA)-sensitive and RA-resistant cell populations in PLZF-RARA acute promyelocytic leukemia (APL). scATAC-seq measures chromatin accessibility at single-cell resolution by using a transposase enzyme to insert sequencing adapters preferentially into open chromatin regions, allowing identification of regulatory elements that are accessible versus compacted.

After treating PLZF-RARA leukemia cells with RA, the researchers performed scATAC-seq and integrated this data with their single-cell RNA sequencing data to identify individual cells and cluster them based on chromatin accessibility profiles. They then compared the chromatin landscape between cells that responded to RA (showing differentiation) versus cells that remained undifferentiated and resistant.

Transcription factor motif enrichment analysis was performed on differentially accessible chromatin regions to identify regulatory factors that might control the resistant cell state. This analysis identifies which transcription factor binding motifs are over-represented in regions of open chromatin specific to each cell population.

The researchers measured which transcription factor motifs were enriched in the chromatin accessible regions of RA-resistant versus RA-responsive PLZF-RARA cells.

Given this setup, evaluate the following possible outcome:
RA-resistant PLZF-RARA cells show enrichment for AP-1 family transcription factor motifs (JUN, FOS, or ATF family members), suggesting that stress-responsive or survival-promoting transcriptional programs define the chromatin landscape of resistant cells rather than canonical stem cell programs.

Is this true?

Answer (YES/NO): NO